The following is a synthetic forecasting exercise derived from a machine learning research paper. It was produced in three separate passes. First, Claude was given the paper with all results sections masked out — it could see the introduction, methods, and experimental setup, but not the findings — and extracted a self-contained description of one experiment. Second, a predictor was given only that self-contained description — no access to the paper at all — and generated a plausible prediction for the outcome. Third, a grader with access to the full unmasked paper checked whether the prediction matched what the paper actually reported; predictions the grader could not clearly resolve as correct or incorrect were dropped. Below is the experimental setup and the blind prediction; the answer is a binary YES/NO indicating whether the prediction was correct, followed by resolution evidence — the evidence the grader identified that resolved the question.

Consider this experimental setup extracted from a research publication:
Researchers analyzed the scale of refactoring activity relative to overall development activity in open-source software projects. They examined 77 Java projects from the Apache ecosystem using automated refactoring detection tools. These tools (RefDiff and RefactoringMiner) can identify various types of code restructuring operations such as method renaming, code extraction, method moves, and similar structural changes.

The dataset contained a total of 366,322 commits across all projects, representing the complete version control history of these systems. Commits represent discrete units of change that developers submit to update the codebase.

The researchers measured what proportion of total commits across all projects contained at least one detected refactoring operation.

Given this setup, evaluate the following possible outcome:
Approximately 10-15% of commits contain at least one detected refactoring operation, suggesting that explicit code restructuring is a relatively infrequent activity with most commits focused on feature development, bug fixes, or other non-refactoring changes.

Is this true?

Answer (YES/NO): NO